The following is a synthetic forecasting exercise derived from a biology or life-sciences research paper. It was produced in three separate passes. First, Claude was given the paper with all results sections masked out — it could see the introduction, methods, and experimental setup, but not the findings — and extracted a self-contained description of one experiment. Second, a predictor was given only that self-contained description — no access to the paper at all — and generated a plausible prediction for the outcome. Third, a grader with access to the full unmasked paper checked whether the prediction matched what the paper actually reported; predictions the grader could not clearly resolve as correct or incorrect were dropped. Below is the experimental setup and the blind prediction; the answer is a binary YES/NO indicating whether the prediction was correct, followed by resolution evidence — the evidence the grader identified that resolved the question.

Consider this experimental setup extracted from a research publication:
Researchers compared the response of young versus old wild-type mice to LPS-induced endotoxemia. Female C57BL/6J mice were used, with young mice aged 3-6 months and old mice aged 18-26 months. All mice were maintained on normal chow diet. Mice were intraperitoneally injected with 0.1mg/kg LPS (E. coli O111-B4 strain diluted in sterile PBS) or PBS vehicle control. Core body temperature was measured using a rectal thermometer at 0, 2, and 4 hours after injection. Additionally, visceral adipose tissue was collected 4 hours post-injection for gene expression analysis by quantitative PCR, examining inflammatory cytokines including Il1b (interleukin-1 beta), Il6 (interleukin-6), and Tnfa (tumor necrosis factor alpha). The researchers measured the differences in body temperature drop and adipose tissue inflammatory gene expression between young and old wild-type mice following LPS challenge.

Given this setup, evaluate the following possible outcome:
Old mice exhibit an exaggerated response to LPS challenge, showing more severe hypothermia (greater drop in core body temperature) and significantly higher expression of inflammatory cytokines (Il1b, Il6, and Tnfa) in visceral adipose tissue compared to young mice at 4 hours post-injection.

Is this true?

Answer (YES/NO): YES